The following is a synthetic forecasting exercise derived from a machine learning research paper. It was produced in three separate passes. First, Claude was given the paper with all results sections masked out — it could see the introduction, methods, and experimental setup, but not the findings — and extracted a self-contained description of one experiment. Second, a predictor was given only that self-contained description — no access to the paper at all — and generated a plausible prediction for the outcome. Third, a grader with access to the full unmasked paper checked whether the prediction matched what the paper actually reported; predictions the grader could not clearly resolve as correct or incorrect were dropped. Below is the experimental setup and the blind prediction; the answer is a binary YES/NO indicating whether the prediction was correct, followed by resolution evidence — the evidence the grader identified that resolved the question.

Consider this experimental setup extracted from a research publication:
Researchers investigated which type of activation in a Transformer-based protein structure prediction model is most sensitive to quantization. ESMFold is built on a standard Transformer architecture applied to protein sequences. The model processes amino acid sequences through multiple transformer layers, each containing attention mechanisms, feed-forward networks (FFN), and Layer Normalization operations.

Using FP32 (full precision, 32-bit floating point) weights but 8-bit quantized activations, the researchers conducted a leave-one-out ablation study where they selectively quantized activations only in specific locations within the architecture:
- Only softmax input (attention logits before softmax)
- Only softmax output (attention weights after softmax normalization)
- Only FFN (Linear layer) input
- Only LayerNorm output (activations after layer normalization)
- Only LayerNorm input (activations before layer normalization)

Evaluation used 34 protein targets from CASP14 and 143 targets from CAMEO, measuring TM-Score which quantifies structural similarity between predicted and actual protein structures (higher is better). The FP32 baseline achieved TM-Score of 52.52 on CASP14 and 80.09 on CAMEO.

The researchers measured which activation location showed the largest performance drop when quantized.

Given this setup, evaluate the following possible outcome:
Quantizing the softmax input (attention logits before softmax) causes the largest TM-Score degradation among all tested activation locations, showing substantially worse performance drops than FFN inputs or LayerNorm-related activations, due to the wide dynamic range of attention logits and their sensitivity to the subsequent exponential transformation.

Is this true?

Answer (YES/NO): NO